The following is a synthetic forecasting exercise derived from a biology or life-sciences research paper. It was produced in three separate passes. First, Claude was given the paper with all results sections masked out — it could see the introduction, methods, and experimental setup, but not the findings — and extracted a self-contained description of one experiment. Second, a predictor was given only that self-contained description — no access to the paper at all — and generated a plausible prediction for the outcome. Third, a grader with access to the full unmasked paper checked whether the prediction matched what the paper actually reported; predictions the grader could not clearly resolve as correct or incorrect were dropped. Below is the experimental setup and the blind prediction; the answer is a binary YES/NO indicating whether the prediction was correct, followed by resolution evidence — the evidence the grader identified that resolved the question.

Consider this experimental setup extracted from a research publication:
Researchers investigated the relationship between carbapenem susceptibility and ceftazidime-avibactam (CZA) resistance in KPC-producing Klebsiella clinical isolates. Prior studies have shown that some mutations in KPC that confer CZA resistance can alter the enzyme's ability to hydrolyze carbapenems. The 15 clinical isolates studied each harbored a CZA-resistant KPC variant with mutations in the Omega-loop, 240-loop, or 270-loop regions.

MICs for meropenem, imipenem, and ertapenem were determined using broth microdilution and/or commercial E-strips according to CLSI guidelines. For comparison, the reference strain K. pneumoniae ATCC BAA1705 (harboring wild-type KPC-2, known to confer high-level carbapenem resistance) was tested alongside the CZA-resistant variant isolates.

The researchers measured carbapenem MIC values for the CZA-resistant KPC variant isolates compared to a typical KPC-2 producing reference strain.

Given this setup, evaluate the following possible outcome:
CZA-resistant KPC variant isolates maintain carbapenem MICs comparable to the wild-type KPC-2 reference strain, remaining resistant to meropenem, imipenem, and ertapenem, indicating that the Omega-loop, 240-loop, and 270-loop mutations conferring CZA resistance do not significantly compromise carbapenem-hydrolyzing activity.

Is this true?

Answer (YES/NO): NO